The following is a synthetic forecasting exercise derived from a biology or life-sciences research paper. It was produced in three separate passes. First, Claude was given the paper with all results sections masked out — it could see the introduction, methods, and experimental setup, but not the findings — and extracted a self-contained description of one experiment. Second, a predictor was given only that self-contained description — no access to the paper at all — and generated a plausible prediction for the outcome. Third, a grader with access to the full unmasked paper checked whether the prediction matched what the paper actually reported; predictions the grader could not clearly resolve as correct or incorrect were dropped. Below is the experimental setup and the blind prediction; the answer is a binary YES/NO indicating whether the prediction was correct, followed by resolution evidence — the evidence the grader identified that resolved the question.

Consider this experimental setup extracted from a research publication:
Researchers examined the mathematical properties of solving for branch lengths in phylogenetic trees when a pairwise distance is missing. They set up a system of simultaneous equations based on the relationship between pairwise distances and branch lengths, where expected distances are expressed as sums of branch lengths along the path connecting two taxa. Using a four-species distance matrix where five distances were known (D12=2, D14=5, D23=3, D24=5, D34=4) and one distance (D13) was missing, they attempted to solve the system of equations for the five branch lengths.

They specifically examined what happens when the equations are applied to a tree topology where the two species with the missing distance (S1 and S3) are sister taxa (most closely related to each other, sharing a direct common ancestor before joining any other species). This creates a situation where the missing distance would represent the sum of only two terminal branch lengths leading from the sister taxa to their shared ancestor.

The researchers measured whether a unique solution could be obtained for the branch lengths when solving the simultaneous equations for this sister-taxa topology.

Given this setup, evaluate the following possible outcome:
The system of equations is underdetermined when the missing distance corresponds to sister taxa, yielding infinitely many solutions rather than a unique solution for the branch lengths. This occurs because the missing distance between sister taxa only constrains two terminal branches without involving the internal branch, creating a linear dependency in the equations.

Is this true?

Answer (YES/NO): NO